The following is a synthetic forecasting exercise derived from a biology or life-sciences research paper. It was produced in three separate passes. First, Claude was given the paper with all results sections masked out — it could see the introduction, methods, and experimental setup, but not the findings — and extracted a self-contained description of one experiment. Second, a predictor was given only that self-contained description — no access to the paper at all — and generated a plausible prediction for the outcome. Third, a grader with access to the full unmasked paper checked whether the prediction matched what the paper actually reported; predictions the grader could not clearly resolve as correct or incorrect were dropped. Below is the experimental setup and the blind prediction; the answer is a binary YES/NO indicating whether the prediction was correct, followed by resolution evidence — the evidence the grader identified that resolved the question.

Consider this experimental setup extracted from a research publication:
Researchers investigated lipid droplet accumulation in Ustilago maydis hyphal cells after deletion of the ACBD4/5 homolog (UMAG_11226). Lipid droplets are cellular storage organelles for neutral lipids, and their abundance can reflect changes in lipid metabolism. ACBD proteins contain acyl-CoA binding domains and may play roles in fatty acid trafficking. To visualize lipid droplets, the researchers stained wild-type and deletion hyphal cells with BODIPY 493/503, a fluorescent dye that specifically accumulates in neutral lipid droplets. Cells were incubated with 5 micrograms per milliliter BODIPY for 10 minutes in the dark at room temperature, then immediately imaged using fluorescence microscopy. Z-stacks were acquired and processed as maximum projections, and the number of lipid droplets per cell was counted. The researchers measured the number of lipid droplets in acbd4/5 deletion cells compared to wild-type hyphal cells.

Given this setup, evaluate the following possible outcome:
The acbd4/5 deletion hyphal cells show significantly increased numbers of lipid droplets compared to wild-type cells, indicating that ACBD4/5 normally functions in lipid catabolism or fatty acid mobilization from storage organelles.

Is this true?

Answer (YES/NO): YES